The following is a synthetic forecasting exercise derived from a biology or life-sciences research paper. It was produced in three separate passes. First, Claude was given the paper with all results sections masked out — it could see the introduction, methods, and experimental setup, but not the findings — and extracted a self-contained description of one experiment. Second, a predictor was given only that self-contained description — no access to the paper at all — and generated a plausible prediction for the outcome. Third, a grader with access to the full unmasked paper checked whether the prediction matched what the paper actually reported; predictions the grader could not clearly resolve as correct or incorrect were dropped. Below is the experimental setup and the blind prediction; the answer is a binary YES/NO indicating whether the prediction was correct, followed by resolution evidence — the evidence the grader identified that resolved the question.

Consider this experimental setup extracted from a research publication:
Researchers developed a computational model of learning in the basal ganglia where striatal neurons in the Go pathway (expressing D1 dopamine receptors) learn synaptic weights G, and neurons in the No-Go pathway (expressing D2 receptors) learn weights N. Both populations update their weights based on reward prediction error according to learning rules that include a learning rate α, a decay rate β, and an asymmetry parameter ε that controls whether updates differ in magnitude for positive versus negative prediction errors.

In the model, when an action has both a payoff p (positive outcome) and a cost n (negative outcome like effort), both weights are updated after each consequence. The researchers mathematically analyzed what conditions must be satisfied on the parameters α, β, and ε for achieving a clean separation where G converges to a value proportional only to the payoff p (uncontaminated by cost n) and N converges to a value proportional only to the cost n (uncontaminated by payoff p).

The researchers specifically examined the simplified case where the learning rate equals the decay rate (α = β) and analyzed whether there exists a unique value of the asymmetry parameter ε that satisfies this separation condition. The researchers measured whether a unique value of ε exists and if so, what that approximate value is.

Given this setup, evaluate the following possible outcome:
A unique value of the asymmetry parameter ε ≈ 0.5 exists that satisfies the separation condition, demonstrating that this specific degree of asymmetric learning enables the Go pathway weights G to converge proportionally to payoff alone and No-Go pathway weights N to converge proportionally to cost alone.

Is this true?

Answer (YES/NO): NO